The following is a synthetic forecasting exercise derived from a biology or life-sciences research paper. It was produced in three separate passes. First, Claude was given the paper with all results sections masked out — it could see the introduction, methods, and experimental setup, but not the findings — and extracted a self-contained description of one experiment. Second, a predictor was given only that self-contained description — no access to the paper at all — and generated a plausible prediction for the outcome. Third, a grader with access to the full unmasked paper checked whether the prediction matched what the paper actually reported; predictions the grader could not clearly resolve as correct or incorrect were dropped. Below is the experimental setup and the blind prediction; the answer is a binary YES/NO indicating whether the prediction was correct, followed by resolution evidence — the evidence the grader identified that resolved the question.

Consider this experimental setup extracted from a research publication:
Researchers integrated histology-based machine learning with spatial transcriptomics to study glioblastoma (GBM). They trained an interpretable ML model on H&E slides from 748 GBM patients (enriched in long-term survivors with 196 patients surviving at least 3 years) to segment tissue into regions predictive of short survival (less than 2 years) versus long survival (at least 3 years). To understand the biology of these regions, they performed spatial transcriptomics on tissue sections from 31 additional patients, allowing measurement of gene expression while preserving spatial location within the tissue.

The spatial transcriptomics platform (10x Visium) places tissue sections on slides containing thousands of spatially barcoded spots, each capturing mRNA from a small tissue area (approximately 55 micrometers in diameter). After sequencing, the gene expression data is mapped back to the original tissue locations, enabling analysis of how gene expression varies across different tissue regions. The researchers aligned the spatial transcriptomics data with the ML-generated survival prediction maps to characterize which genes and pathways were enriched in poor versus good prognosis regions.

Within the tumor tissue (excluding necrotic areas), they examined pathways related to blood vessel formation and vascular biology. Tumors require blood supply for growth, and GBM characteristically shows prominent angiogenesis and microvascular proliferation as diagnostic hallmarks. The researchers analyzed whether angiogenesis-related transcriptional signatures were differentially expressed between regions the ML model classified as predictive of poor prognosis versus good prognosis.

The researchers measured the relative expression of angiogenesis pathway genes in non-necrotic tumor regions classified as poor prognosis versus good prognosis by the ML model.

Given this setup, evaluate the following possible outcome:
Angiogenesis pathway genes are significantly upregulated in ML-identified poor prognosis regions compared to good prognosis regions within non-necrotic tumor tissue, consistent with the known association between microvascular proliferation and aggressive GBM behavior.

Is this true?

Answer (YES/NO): NO